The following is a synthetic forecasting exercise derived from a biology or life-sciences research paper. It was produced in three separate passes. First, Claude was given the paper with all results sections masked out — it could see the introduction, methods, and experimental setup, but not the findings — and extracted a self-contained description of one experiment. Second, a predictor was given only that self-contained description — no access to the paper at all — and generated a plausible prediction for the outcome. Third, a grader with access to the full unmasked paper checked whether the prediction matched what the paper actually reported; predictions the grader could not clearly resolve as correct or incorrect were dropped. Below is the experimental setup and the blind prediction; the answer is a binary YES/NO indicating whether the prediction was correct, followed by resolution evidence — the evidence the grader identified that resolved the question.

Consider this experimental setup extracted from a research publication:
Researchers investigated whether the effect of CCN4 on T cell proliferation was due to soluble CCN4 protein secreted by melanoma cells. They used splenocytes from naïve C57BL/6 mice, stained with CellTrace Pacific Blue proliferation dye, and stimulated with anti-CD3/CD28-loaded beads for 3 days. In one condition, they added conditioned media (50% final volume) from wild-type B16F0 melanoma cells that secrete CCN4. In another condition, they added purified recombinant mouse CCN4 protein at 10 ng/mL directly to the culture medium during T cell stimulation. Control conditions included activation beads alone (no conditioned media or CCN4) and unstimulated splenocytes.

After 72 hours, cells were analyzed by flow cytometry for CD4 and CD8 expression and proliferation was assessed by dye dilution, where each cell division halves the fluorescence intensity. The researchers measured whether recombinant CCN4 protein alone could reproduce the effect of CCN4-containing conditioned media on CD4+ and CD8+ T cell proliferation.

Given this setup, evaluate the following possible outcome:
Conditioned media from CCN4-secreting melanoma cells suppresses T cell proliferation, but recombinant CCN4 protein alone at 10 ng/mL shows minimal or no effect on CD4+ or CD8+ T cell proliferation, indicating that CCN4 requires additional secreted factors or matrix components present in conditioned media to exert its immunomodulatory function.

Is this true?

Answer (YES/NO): YES